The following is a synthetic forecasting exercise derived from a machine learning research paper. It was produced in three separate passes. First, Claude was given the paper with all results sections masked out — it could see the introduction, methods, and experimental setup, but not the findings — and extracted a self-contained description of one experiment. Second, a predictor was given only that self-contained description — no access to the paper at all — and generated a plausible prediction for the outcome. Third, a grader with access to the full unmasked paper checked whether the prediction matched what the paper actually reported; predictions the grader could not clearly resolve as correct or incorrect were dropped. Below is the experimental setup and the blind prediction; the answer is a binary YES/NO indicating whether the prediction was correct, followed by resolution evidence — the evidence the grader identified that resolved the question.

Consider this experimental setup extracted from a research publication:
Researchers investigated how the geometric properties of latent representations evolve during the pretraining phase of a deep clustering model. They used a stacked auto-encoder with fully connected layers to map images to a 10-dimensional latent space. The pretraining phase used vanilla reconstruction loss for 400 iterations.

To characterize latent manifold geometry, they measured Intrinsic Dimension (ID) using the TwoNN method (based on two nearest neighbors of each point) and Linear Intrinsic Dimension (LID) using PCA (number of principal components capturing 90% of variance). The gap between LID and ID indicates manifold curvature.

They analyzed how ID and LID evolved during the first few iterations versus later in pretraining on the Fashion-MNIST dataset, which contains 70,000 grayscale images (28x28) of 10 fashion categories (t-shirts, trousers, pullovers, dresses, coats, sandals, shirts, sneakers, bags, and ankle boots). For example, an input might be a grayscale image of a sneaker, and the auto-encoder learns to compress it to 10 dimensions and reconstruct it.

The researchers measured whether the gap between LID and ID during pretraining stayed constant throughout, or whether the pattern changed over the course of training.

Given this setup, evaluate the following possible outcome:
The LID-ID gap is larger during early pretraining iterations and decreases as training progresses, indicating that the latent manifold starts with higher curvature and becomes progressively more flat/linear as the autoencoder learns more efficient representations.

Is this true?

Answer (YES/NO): NO